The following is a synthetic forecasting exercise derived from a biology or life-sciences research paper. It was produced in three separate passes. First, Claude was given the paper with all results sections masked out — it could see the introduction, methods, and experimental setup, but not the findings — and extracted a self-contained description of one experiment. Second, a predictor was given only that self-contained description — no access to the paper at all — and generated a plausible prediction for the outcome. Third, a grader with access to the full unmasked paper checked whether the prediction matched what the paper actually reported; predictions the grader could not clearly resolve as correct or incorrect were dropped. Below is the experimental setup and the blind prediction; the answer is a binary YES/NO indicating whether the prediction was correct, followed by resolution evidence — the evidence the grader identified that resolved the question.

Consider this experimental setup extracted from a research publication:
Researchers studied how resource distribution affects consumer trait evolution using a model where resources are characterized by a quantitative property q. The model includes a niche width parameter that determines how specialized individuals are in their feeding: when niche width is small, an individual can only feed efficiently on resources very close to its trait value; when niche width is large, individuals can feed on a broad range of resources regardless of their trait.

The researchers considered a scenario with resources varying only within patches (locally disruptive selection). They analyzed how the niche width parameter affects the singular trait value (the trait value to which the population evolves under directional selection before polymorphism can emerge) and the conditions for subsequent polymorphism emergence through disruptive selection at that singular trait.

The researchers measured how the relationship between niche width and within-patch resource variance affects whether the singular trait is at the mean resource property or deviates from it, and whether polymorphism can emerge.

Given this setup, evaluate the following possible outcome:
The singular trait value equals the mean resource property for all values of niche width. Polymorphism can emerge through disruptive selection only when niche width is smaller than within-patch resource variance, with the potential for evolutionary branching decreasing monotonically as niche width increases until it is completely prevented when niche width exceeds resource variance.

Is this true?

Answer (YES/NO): NO